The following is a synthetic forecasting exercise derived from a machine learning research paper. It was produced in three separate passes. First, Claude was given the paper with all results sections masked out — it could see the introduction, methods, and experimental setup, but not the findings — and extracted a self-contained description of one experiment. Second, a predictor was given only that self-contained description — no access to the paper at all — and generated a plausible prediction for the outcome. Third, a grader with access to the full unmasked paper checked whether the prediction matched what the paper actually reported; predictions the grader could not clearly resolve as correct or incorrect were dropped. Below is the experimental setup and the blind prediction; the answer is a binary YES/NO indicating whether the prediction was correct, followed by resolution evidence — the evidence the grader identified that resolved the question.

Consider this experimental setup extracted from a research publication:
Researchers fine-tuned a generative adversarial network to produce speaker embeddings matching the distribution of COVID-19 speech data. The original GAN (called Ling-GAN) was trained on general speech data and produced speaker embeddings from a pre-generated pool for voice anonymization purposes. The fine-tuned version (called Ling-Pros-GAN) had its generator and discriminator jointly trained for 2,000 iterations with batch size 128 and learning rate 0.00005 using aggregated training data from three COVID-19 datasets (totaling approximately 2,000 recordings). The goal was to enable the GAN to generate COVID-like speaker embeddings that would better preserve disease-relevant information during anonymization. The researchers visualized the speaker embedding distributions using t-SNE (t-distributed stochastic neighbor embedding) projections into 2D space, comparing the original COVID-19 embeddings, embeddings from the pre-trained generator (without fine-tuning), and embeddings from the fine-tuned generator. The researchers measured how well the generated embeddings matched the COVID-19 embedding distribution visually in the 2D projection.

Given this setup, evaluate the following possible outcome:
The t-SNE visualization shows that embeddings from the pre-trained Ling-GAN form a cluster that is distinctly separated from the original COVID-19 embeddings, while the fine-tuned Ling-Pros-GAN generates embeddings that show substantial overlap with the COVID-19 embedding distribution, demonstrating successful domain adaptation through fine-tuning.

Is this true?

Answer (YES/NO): YES